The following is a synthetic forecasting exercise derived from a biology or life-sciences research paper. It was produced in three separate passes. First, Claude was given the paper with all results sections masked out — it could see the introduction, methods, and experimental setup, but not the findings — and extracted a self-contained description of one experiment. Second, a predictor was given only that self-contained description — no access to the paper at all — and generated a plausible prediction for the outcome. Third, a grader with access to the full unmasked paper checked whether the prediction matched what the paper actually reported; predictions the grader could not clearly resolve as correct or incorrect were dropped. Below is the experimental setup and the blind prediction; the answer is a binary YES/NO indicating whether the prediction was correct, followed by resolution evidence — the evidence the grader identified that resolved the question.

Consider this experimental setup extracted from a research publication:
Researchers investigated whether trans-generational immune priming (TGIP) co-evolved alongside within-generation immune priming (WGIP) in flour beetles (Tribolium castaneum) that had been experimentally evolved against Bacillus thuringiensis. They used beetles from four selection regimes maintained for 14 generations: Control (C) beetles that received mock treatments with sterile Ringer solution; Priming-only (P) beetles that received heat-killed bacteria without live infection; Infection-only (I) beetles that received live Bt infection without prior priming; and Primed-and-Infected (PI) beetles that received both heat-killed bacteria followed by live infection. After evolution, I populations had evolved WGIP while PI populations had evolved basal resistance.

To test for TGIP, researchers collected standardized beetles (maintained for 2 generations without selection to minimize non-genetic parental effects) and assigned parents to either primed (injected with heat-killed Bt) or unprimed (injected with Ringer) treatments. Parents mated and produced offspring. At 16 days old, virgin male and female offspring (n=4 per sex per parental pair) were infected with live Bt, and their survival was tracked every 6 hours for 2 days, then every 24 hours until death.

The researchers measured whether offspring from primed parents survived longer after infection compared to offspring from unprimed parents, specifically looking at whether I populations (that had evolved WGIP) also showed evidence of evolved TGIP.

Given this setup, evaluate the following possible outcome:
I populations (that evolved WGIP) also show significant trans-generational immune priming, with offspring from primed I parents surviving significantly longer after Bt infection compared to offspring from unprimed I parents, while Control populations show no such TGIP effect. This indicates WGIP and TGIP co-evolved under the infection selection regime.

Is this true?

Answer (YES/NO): YES